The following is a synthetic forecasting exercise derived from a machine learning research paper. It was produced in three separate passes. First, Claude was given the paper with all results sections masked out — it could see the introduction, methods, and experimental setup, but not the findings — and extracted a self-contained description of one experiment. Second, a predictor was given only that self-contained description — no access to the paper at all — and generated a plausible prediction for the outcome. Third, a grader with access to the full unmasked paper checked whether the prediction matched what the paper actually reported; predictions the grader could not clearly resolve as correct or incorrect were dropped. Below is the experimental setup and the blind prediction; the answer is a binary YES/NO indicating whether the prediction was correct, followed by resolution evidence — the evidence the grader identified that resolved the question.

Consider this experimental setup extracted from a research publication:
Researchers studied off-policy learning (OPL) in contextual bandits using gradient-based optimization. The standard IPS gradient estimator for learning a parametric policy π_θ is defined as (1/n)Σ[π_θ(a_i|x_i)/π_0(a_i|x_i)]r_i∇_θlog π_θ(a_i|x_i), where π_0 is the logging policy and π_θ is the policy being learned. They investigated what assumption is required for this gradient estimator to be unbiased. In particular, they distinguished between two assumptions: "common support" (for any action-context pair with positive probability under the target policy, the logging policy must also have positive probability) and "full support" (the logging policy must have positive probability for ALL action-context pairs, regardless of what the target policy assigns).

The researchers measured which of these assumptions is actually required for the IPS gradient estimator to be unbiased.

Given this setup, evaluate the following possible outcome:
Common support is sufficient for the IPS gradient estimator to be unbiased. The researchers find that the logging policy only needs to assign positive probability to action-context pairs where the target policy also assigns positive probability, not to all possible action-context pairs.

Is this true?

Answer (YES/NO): NO